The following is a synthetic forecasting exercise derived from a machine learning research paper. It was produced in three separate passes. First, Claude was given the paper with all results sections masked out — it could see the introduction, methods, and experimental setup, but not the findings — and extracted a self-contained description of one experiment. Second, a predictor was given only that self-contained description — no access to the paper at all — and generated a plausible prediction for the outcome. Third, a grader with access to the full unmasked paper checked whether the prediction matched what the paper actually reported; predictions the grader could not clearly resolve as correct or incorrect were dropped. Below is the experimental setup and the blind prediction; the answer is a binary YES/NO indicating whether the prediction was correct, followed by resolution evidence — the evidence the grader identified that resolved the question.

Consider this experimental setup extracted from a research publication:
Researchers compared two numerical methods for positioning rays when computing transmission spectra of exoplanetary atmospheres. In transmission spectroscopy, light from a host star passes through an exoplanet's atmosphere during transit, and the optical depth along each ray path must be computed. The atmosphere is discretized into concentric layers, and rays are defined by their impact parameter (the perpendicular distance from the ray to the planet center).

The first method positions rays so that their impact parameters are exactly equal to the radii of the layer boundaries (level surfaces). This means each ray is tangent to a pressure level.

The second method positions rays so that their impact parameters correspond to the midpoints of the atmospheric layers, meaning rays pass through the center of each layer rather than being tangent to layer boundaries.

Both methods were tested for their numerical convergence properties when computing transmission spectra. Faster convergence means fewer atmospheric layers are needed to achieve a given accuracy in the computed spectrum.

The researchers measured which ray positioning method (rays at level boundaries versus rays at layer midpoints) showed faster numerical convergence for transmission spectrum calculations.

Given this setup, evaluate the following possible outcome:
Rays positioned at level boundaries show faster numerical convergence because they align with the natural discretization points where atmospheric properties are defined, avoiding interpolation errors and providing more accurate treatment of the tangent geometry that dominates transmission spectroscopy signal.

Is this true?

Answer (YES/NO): NO